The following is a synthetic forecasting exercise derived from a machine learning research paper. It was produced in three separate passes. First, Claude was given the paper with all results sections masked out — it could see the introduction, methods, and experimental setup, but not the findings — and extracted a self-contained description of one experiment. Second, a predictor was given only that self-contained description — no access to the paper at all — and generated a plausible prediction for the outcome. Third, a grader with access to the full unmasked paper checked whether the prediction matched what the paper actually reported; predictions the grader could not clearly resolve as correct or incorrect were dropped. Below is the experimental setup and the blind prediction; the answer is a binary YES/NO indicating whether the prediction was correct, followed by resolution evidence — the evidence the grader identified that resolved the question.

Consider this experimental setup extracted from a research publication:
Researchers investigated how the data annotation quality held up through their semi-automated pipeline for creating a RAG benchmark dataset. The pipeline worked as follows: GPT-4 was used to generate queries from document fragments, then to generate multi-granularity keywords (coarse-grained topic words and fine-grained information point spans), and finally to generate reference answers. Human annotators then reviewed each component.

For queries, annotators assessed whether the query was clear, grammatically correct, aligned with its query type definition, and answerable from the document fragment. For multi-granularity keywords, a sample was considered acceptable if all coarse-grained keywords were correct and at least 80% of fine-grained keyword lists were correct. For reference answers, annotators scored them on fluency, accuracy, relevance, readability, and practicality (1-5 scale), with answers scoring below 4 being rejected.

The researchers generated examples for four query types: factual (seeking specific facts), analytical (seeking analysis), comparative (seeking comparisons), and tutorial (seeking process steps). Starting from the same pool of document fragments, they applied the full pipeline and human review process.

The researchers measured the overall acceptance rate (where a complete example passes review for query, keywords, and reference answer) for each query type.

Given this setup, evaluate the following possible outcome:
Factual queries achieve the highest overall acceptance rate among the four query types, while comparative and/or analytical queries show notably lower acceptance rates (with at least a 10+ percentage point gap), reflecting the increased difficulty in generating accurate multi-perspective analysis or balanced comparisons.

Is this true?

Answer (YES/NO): YES